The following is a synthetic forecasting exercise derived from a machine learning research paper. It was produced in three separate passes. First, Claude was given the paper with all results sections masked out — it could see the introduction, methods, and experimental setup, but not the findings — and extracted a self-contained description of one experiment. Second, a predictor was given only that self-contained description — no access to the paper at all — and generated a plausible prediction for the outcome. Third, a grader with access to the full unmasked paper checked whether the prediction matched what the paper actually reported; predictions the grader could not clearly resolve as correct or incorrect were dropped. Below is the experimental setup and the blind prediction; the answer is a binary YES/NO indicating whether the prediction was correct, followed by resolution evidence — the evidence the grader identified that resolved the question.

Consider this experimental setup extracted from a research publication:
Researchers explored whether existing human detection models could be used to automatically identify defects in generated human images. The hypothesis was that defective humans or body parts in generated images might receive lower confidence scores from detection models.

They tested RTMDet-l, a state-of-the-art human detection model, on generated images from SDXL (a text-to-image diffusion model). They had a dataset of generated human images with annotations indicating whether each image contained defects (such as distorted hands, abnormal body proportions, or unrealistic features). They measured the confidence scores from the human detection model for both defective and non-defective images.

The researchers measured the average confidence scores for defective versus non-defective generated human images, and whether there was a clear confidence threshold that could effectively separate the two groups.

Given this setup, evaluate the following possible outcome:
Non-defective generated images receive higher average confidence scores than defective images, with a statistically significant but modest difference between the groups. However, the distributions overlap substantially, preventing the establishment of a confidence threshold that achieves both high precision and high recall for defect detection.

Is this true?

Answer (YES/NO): YES